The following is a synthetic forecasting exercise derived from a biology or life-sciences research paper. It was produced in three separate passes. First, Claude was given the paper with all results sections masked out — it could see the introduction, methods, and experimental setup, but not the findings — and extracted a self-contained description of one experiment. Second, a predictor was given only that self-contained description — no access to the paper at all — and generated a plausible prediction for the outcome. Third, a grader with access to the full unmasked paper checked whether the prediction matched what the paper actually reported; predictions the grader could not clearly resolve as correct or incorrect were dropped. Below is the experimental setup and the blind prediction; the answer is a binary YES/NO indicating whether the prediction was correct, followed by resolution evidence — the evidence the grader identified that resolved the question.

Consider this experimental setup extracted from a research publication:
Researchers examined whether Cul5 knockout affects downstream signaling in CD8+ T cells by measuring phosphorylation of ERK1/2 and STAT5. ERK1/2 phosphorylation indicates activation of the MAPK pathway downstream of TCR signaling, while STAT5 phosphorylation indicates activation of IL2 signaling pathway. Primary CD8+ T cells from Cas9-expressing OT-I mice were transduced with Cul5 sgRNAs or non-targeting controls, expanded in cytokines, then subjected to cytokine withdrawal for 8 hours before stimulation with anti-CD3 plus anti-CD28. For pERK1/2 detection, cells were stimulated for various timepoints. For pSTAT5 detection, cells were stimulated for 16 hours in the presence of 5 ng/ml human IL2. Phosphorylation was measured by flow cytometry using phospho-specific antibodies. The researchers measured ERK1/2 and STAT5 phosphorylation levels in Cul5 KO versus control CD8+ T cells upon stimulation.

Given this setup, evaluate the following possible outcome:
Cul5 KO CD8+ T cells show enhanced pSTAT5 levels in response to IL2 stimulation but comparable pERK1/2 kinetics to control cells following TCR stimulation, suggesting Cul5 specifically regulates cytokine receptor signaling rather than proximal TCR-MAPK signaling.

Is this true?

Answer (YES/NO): NO